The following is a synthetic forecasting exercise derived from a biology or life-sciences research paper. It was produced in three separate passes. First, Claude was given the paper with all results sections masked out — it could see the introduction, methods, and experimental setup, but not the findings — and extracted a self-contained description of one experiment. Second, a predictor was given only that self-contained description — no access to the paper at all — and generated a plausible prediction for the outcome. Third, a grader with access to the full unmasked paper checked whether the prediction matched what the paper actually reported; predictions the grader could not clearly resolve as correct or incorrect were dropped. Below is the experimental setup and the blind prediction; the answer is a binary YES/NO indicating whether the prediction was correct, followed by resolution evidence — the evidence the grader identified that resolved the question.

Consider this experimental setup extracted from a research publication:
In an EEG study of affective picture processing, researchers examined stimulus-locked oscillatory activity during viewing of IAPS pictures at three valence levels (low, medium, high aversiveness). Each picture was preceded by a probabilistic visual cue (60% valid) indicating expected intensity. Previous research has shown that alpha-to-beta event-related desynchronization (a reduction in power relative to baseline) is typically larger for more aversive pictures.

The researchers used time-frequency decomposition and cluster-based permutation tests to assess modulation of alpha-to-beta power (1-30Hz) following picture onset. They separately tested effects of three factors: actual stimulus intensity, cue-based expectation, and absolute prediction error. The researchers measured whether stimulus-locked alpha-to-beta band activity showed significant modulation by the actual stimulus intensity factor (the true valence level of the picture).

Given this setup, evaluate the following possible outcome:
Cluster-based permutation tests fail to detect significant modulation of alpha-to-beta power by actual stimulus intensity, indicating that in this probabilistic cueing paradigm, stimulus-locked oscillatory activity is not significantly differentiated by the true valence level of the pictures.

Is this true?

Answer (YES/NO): NO